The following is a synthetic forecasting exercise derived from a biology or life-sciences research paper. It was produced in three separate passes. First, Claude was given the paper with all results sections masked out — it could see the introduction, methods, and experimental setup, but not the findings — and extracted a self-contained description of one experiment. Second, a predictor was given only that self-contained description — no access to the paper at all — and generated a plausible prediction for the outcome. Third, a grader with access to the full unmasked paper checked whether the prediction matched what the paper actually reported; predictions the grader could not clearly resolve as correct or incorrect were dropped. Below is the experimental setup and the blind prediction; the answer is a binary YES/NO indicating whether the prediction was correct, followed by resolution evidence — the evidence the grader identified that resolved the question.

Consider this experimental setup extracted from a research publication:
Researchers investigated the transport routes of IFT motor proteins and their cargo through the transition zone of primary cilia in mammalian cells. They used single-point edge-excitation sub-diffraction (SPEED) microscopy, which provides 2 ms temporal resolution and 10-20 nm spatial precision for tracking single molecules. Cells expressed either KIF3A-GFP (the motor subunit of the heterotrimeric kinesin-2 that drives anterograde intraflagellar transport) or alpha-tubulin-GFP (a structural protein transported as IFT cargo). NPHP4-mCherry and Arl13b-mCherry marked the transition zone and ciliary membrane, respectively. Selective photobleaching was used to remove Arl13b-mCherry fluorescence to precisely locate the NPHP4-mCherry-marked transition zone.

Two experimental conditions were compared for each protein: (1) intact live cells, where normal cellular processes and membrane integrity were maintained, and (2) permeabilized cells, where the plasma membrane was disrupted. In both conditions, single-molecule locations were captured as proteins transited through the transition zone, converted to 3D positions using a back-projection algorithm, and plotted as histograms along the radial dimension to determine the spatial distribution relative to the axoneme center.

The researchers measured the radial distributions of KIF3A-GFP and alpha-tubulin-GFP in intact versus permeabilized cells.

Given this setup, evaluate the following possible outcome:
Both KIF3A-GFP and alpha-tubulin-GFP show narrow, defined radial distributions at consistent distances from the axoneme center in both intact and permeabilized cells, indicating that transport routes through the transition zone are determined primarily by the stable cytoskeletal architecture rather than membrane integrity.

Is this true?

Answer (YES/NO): NO